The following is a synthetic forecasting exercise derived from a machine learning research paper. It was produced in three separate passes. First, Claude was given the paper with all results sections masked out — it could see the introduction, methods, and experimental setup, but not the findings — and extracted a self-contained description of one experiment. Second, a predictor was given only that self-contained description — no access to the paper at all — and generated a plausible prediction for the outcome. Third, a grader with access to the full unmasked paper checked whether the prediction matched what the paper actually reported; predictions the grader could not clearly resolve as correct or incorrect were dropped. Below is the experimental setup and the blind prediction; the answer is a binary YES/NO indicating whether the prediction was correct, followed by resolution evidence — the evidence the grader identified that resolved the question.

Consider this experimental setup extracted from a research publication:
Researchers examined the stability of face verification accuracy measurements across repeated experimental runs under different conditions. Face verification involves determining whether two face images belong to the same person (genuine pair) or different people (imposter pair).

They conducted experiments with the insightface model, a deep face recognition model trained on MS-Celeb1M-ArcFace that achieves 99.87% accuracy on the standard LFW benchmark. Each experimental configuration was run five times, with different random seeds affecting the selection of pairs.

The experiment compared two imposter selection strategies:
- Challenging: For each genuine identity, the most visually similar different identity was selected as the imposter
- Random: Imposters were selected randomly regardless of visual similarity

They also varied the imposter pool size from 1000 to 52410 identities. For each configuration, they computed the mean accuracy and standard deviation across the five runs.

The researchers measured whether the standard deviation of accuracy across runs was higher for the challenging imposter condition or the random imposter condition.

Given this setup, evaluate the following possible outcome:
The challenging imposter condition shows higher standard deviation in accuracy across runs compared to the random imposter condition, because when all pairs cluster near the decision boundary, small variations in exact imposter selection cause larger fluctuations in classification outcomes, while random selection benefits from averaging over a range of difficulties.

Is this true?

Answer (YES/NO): YES